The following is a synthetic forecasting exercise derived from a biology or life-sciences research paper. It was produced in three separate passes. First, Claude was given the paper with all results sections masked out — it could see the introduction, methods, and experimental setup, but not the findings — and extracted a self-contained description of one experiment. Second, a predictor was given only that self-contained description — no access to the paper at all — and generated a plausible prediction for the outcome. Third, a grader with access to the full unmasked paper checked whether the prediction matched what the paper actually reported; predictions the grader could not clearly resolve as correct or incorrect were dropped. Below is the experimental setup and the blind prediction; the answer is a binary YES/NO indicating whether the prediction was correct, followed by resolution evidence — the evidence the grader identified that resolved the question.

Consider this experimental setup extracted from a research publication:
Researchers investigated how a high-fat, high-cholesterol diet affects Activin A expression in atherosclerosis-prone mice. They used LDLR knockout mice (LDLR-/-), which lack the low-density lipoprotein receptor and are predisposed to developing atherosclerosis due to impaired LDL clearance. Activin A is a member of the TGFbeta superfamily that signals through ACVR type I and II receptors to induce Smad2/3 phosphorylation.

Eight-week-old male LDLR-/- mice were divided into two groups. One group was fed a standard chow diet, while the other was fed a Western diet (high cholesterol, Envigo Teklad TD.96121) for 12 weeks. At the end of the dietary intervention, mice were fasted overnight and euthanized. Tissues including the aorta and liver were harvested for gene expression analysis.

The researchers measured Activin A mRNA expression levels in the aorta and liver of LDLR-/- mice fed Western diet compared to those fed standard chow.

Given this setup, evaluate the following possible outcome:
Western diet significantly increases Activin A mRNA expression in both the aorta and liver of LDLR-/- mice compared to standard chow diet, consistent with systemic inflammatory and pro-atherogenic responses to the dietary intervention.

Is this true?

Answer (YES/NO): NO